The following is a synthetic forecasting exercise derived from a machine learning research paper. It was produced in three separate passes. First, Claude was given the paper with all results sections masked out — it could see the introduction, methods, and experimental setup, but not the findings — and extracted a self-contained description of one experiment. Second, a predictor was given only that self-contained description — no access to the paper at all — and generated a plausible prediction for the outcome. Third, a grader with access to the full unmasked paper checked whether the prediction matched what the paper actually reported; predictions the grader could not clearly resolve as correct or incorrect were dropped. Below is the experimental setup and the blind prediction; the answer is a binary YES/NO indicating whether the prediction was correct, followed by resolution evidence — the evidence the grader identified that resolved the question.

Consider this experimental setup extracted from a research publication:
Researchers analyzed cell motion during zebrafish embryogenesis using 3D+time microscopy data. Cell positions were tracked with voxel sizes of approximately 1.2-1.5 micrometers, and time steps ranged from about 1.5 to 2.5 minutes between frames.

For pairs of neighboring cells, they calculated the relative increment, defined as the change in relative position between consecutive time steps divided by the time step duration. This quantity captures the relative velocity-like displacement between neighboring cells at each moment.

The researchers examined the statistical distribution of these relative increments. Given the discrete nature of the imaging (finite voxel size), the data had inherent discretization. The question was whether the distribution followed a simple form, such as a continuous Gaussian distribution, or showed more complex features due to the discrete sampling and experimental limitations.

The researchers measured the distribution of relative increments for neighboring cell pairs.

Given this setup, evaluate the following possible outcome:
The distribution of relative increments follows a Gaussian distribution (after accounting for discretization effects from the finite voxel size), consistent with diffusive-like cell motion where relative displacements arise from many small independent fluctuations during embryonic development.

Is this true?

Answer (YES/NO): NO